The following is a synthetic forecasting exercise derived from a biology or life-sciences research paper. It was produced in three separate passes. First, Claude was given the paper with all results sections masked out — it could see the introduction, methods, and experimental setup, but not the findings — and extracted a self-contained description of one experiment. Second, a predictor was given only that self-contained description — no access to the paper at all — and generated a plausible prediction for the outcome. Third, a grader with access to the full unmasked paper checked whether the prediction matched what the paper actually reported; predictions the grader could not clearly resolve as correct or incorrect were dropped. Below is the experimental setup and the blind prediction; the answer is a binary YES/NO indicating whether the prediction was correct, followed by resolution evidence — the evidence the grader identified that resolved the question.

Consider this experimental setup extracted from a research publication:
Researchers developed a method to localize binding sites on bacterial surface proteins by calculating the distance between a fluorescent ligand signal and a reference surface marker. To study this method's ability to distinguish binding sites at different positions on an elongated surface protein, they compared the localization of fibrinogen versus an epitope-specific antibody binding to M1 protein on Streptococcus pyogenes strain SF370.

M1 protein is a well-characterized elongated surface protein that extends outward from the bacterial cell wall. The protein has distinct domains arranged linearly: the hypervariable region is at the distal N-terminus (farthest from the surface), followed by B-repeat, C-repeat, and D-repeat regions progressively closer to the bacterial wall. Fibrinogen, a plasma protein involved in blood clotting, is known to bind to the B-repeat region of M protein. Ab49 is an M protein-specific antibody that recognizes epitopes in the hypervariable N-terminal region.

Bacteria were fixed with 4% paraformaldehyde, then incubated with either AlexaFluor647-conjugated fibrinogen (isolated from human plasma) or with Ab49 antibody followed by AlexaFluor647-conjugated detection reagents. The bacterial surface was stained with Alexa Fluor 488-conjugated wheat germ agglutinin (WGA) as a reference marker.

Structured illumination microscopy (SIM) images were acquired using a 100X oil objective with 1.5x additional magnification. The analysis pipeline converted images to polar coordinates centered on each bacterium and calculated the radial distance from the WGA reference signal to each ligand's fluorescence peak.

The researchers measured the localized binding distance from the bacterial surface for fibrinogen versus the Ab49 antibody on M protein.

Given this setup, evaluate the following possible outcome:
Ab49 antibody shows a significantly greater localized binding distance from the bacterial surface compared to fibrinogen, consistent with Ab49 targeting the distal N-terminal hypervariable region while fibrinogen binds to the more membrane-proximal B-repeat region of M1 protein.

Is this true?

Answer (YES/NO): NO